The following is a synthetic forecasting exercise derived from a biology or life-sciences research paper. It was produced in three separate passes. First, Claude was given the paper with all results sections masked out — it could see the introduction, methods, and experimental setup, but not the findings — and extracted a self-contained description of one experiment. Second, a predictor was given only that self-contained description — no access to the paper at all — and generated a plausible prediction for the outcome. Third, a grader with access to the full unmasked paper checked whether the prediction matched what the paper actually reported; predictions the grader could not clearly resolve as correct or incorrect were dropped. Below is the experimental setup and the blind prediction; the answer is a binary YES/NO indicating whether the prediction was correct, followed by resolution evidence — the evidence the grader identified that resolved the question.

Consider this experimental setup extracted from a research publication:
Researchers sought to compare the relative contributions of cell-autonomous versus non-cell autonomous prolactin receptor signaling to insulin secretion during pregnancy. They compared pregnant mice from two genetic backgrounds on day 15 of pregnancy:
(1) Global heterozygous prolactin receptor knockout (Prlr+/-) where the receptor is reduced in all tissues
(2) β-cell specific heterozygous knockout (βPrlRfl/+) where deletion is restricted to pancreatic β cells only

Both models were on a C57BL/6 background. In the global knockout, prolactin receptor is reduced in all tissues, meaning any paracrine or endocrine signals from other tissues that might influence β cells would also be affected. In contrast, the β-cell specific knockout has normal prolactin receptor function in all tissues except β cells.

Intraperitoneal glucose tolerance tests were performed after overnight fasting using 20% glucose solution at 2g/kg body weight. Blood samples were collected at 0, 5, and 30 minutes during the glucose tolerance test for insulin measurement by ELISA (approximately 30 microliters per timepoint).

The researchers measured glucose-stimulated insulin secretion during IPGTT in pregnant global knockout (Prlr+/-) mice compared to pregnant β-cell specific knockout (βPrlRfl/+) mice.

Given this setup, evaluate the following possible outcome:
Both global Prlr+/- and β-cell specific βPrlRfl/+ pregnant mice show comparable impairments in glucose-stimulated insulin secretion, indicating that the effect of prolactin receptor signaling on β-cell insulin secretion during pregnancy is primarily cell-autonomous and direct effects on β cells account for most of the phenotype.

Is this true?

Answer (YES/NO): YES